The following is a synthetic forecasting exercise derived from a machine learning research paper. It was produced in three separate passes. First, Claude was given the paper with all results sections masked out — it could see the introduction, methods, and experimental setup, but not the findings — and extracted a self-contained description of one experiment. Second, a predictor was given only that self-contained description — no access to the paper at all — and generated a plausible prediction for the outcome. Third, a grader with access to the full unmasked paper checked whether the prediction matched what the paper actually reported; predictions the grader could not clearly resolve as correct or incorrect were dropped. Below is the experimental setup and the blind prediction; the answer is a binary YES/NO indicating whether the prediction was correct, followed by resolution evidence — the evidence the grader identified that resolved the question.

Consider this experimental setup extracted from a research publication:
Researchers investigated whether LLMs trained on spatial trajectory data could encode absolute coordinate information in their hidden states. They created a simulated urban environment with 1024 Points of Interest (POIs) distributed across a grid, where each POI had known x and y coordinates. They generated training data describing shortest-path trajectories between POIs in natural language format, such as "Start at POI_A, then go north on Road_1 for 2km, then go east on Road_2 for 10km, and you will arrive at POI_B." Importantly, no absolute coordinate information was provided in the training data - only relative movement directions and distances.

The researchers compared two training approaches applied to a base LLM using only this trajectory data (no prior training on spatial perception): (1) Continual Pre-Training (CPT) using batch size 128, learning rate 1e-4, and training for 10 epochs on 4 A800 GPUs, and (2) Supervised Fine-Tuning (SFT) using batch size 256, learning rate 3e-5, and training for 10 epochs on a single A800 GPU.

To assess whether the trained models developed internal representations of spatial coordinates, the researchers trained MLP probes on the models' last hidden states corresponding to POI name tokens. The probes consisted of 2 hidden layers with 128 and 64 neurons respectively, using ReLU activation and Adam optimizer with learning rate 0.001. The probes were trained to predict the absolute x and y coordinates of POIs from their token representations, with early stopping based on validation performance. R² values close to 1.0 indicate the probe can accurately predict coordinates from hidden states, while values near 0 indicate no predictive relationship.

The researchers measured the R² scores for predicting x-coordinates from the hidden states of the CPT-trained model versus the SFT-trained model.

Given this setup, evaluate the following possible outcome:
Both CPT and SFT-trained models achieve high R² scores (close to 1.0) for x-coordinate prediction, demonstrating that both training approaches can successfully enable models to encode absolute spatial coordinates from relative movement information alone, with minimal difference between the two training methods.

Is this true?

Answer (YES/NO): NO